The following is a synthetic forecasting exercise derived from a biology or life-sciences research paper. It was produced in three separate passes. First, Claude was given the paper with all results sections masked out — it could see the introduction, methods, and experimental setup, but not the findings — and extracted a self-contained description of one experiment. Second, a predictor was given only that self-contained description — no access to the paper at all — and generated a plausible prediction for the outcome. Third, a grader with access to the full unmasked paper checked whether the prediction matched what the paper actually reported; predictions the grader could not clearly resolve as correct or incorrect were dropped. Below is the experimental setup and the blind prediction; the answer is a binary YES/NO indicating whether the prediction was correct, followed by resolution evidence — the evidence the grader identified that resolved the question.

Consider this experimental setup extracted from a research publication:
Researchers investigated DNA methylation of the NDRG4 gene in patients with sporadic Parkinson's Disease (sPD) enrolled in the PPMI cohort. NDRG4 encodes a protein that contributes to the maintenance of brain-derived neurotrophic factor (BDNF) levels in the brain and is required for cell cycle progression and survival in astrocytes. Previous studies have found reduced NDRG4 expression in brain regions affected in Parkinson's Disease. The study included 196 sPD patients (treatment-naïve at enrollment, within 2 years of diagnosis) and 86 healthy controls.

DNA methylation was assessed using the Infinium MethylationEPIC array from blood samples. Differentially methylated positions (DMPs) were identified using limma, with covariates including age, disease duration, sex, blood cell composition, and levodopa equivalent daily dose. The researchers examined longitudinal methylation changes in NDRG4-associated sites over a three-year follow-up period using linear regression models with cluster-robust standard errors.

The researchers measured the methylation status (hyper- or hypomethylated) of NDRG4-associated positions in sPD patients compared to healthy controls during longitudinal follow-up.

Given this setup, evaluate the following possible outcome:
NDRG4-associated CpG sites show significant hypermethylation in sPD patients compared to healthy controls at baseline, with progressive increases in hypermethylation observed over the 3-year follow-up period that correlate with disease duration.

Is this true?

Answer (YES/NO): NO